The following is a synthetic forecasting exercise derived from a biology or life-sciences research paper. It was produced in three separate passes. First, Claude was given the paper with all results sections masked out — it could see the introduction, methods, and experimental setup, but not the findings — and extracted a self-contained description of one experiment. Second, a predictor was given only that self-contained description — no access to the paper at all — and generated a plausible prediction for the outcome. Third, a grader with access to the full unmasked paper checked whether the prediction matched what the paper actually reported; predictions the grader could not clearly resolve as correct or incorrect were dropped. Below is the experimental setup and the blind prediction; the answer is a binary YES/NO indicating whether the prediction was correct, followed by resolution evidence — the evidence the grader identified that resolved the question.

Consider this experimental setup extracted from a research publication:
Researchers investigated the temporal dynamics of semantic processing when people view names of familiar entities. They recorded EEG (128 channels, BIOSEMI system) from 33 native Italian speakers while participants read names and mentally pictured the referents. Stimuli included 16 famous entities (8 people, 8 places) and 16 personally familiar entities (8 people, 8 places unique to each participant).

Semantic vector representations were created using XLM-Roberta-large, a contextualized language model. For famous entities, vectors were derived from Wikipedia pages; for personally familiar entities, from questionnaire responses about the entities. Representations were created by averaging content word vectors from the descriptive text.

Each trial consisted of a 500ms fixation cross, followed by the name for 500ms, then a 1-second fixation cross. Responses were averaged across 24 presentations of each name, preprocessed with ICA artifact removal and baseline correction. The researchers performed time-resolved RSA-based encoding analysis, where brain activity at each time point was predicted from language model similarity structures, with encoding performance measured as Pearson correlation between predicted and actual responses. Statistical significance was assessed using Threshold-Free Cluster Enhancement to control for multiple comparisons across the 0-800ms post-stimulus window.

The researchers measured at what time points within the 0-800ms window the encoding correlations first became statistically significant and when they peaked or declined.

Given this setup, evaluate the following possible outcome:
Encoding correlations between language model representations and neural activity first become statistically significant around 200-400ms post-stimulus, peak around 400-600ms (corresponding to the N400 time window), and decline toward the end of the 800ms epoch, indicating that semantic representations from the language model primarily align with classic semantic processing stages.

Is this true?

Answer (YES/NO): NO